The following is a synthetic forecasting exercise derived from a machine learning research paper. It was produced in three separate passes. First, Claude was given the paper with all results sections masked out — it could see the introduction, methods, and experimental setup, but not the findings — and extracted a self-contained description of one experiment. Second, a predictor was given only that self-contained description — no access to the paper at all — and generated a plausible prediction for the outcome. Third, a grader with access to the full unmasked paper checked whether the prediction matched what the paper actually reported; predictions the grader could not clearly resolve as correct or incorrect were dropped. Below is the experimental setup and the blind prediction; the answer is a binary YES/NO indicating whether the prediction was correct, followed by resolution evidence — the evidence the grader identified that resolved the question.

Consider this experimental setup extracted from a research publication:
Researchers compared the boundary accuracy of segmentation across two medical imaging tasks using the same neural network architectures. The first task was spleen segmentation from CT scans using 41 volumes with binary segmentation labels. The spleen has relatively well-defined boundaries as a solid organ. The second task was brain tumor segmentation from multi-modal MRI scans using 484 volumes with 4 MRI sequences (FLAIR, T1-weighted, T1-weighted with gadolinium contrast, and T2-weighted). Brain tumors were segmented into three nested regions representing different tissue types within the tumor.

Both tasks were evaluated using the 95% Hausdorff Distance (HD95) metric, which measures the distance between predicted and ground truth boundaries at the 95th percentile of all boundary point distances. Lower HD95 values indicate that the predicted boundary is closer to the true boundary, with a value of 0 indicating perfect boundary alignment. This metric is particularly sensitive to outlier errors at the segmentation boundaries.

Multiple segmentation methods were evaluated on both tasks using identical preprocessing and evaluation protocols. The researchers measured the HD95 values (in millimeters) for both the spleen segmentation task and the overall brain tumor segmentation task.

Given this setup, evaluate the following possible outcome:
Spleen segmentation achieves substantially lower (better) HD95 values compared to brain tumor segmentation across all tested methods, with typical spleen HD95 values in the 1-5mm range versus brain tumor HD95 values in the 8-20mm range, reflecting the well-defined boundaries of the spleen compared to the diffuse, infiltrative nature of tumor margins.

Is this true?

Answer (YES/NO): YES